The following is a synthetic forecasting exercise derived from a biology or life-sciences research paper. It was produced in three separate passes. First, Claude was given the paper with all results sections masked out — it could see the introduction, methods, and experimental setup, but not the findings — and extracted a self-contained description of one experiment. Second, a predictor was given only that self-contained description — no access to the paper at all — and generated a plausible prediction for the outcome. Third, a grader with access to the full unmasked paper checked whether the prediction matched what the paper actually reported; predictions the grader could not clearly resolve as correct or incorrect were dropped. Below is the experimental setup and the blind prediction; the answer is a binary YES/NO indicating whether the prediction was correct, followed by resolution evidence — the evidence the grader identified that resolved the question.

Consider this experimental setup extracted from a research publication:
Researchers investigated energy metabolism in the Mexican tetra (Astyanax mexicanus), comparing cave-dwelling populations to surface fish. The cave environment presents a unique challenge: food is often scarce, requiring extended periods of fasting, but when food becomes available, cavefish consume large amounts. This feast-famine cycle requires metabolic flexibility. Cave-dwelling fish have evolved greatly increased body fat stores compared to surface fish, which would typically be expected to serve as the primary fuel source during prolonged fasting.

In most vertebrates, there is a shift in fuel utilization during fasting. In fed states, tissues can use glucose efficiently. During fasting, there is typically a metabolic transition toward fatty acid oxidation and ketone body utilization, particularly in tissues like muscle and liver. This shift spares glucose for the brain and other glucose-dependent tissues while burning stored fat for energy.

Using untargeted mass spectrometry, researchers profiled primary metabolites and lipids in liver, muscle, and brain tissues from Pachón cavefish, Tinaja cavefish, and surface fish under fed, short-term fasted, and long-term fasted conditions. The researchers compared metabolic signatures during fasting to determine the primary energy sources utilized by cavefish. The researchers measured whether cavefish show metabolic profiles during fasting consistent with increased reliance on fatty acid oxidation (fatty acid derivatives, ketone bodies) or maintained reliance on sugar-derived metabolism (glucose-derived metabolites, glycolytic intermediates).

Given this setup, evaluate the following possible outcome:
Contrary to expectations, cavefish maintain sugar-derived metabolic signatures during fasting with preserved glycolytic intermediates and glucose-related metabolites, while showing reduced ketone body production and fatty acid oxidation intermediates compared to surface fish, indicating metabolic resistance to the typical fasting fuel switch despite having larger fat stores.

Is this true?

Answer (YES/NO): YES